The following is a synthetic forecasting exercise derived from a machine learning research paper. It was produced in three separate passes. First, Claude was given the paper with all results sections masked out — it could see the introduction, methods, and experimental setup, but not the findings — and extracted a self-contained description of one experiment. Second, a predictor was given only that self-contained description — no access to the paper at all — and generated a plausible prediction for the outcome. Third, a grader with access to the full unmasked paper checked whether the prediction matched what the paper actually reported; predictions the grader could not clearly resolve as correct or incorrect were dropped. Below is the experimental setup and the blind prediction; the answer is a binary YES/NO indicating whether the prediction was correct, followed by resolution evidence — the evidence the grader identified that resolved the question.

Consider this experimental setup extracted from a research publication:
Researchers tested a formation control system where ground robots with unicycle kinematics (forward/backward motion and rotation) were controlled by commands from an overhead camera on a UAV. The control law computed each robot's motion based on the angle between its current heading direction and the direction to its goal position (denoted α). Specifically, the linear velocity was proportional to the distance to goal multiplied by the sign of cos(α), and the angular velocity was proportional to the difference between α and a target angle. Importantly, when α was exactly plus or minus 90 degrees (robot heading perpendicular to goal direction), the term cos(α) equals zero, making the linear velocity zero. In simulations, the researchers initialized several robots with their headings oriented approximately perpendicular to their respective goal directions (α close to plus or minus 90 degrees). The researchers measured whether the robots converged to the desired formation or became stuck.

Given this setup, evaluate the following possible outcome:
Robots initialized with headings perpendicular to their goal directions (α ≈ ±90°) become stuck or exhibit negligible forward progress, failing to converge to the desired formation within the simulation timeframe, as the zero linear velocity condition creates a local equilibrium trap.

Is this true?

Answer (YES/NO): NO